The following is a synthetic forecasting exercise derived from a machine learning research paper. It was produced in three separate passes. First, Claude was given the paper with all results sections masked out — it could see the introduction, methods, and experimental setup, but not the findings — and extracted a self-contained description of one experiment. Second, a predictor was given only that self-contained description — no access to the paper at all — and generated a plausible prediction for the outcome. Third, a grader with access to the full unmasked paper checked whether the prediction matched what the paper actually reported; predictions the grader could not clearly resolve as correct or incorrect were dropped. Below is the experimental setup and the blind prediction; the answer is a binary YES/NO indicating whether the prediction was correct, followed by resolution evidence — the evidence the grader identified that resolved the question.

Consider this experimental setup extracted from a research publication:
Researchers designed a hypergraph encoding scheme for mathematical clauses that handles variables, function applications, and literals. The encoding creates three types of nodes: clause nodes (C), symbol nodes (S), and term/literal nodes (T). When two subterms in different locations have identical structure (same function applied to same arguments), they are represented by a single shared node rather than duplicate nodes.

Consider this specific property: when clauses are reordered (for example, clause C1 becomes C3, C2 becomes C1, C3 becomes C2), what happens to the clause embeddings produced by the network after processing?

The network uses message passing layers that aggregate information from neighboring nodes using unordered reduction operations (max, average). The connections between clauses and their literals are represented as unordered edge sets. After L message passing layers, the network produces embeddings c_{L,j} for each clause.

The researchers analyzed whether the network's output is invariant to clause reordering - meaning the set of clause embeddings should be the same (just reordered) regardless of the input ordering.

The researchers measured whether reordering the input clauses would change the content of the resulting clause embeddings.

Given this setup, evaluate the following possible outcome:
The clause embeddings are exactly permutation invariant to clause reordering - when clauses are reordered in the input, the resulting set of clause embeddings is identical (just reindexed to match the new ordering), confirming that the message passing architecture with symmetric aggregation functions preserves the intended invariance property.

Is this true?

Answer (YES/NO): YES